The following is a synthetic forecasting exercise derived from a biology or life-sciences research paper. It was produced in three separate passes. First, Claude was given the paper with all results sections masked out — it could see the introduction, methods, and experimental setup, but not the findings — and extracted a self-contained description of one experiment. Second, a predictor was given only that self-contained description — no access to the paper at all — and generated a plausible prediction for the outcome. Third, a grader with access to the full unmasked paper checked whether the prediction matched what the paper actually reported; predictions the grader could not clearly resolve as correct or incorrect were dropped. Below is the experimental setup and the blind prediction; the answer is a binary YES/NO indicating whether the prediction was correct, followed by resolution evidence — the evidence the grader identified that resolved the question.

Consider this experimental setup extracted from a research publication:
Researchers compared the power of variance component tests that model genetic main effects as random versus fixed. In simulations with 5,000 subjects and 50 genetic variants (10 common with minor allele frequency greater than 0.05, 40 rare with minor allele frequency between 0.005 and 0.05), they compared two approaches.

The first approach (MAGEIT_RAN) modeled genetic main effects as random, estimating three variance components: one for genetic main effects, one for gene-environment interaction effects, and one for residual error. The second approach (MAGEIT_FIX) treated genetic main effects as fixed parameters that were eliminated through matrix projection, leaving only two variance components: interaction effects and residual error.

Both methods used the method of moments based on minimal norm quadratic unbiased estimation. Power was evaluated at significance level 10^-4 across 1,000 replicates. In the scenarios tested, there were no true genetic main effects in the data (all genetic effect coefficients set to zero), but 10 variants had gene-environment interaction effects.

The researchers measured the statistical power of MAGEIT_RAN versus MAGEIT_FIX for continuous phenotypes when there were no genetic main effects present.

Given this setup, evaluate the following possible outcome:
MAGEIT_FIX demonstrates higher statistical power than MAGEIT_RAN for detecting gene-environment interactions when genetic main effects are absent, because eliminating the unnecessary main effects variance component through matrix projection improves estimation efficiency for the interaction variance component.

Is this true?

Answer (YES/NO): NO